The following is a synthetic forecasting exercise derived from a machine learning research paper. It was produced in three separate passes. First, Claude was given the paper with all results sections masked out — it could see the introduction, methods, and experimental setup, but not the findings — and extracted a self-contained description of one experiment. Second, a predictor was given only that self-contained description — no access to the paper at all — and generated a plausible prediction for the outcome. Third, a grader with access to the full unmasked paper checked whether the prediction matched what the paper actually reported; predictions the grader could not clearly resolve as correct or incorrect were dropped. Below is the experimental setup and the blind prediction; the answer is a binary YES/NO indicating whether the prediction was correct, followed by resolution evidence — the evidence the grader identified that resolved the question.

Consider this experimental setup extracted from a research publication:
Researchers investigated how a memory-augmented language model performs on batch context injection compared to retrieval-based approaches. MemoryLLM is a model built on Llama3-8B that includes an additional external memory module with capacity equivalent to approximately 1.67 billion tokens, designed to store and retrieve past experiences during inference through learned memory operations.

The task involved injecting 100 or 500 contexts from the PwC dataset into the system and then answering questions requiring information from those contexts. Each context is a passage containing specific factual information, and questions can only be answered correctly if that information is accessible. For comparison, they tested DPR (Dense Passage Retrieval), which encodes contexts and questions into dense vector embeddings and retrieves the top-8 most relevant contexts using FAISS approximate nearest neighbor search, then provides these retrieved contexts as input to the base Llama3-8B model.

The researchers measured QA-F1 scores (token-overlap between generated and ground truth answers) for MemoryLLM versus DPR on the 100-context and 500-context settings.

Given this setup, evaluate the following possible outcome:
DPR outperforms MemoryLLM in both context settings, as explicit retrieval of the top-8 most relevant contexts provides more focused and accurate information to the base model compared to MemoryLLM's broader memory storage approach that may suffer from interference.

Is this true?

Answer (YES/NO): YES